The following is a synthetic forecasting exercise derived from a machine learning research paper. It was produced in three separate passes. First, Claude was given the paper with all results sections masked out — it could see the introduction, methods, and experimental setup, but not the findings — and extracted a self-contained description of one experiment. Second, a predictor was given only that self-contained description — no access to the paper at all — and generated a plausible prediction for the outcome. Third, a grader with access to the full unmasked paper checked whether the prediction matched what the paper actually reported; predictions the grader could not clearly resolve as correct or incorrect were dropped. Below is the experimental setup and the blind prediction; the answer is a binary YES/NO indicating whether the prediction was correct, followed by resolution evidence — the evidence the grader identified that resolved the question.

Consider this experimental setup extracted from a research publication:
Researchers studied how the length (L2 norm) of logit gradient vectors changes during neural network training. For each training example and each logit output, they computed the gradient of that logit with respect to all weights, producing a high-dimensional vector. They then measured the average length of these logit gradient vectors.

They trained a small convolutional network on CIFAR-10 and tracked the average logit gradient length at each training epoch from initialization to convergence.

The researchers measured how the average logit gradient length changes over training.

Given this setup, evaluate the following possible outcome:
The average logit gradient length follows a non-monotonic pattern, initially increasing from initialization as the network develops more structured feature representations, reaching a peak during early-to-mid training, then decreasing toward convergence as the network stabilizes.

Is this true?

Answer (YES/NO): NO